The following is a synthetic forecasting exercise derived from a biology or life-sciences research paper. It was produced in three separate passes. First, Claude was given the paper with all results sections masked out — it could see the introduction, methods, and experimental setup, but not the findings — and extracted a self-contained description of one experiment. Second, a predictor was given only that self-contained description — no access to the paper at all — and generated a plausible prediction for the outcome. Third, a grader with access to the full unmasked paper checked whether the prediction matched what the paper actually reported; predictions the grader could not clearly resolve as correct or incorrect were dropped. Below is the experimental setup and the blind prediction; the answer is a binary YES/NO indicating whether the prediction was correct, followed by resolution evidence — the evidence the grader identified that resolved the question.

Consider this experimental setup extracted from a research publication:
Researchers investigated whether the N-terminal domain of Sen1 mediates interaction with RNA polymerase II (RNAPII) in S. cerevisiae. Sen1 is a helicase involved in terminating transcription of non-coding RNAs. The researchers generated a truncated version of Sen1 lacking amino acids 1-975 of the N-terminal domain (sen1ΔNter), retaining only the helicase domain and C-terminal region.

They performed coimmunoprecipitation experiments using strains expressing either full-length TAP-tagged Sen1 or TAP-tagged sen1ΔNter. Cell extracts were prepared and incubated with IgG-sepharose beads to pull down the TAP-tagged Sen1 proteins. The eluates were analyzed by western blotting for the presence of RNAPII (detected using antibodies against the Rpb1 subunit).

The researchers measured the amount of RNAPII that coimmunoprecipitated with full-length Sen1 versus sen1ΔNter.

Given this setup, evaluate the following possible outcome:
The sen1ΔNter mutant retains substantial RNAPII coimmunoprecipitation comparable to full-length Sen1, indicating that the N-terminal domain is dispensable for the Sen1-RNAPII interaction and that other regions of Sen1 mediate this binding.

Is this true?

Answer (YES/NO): YES